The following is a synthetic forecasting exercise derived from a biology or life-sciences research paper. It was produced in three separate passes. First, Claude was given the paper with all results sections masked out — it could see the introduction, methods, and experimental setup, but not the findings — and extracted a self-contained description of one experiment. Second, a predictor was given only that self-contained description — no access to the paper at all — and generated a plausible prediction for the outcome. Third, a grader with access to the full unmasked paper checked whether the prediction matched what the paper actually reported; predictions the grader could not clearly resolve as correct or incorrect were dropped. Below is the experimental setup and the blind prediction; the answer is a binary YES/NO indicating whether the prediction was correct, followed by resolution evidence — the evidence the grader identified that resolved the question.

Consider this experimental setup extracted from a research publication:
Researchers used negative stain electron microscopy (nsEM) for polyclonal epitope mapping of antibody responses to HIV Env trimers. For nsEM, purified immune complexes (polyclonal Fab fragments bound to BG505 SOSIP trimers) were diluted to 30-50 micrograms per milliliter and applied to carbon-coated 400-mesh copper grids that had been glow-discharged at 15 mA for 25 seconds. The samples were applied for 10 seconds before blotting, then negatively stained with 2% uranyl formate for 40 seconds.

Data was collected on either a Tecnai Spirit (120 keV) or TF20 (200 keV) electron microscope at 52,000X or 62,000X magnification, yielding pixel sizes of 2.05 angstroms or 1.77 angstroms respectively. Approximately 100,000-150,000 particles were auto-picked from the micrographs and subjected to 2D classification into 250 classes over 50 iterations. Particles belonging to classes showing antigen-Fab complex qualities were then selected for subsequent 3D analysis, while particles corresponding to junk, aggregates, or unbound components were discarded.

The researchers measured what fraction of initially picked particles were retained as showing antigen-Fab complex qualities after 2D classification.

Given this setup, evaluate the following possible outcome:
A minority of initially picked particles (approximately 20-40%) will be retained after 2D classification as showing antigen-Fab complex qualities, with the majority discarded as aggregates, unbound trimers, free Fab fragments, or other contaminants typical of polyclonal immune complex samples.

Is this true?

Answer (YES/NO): NO